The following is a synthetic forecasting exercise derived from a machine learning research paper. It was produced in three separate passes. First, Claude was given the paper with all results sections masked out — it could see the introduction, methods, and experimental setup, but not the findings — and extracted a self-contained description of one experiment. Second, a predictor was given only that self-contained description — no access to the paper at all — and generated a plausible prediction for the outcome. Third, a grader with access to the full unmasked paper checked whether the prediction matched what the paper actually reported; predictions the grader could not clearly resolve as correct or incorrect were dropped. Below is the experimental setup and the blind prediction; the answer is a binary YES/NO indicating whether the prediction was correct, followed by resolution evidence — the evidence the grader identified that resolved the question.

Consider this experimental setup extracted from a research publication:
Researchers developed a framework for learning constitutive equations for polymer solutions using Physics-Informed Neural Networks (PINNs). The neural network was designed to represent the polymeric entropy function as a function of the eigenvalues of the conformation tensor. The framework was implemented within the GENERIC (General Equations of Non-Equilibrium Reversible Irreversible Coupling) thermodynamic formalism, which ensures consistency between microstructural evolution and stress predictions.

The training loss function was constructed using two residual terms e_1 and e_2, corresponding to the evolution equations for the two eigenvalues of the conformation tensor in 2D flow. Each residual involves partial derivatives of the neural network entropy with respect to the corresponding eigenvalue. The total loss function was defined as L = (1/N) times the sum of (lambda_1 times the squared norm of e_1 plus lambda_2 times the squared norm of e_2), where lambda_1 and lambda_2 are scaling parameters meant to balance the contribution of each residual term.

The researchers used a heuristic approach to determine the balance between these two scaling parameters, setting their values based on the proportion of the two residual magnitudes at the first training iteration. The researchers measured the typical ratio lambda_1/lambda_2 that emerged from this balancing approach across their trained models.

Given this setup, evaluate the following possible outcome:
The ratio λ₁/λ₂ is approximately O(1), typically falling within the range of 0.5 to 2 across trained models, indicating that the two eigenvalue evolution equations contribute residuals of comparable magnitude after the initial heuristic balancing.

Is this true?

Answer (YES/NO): NO